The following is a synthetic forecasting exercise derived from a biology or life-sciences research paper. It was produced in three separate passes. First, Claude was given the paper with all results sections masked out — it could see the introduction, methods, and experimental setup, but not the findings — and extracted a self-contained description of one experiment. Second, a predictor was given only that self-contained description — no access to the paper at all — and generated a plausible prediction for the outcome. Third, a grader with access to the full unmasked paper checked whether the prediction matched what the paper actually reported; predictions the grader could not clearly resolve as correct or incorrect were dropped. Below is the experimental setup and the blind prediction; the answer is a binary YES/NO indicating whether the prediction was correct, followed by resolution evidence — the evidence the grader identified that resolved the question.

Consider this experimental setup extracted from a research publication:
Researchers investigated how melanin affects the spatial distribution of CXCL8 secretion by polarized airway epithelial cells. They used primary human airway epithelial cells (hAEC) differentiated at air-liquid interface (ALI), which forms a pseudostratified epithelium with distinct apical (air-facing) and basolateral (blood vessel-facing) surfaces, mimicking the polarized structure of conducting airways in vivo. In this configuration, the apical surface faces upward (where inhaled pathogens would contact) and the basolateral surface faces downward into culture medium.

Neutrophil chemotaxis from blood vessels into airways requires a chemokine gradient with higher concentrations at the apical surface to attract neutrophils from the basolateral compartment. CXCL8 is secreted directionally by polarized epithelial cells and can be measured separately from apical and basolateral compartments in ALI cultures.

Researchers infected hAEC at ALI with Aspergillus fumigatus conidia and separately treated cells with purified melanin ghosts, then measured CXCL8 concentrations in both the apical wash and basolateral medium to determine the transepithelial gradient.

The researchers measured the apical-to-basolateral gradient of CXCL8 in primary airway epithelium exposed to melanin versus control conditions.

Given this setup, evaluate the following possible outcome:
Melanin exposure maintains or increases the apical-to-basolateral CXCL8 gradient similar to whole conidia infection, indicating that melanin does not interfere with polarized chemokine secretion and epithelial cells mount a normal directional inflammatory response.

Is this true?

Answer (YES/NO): NO